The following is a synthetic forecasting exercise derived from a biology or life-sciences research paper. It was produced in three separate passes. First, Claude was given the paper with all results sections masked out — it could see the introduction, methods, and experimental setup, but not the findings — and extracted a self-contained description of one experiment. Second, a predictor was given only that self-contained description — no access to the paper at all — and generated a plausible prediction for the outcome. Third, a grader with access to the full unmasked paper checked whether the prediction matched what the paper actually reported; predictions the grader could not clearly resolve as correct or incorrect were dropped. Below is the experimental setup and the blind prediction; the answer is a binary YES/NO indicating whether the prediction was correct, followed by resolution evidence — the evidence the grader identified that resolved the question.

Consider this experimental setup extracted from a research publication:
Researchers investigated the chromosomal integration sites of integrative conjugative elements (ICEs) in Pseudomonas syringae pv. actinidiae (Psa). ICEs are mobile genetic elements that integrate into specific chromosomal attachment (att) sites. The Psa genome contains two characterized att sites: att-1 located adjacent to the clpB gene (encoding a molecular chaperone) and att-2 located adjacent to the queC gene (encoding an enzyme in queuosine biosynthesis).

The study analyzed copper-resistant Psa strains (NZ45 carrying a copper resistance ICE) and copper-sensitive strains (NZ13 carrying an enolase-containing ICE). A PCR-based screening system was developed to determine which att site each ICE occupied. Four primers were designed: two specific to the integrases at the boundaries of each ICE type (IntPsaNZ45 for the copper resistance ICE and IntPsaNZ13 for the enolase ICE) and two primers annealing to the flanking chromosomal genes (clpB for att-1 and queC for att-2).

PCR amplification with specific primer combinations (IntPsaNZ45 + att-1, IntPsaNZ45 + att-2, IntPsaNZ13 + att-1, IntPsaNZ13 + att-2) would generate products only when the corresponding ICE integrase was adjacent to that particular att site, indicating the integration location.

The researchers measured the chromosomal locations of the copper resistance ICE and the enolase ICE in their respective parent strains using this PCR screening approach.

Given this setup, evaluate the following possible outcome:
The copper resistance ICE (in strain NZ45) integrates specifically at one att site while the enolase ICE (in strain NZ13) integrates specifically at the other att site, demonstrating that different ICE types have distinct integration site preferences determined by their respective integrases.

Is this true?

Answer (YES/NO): NO